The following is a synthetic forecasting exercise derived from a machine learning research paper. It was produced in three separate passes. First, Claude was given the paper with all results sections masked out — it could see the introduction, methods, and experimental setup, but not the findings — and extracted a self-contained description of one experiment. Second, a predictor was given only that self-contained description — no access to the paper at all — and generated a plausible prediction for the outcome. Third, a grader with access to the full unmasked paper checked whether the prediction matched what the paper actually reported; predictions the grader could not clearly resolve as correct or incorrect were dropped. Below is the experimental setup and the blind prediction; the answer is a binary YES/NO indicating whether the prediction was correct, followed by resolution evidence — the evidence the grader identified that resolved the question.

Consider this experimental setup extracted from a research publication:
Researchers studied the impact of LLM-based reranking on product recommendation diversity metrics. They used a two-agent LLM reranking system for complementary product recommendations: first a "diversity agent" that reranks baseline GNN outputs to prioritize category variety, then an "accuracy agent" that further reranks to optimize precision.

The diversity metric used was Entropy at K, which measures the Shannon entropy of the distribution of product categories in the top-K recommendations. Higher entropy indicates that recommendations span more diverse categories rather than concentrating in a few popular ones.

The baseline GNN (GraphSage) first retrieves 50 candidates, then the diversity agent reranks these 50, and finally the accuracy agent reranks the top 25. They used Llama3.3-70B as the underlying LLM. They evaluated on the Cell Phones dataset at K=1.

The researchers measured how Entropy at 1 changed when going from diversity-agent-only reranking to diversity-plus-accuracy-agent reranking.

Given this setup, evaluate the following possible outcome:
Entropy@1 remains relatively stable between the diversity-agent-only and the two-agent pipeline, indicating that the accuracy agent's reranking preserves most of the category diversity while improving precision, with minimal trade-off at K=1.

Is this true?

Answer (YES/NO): YES